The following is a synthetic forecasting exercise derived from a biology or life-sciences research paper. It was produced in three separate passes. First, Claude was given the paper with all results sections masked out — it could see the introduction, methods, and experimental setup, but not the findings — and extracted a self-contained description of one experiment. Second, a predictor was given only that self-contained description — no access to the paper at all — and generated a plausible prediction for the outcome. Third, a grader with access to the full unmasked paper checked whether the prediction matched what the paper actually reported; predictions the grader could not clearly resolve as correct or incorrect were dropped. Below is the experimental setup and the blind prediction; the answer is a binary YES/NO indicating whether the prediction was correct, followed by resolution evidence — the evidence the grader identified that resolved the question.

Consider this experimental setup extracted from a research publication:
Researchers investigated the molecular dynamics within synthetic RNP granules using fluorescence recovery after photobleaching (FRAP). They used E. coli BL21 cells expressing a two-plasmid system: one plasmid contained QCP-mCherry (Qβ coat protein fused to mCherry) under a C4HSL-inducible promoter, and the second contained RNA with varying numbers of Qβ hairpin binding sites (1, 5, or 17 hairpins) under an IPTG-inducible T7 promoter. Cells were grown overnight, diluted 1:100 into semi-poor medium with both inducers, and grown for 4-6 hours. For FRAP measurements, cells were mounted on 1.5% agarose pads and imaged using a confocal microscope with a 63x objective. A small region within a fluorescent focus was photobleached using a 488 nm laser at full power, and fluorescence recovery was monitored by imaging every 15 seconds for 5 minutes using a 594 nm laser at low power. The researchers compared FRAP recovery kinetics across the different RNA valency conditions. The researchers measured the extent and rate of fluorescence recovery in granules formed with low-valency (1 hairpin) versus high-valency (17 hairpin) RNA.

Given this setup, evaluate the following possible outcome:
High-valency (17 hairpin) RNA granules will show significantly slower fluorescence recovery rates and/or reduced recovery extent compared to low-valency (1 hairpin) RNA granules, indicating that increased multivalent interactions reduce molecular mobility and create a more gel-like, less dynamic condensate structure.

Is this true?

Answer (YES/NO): NO